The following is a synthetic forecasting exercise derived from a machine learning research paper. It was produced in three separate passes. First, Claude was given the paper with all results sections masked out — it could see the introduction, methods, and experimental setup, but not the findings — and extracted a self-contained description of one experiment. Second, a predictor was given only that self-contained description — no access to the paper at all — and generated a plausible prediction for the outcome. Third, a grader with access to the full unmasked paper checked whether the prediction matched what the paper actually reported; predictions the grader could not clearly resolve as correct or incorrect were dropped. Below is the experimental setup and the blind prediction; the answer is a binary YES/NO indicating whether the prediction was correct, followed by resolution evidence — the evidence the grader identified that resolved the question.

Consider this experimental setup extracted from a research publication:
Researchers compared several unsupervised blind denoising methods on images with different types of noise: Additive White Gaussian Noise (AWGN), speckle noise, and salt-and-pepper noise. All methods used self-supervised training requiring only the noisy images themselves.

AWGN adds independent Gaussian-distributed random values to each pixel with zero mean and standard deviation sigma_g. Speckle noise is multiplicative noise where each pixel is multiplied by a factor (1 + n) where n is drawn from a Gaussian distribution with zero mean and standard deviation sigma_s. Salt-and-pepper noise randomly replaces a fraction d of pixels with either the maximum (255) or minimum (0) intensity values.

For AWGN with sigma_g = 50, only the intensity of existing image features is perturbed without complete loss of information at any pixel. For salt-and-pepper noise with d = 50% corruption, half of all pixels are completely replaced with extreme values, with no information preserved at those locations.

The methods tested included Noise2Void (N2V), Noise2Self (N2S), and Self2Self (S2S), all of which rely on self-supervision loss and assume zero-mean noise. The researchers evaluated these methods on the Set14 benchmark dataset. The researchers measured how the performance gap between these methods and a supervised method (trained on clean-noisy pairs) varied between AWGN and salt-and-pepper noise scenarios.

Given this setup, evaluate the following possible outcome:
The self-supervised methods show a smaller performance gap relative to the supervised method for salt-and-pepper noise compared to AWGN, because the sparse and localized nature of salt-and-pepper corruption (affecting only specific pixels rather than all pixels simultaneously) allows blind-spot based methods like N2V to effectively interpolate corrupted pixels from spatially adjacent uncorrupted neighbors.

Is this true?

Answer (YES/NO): NO